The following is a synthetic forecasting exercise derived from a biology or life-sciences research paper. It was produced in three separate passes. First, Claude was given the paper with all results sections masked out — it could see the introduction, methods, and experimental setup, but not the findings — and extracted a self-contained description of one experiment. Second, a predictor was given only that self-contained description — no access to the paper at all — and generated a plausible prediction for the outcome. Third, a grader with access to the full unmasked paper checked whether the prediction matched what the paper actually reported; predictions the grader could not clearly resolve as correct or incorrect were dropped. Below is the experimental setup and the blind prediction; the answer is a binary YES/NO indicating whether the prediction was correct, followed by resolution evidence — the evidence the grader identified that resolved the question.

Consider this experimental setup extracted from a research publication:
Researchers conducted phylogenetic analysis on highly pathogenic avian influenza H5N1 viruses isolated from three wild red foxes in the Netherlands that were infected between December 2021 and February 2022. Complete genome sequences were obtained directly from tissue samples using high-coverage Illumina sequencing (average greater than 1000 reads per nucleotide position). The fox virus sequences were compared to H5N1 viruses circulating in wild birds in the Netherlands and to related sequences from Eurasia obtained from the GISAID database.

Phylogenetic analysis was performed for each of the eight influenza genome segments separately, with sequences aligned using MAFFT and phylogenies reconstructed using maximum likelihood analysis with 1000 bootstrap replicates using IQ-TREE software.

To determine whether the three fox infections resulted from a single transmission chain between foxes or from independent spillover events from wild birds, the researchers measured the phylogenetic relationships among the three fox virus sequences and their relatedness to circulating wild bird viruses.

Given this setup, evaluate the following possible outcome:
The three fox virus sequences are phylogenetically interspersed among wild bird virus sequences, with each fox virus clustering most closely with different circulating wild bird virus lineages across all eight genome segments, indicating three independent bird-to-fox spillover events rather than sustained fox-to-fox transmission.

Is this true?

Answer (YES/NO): YES